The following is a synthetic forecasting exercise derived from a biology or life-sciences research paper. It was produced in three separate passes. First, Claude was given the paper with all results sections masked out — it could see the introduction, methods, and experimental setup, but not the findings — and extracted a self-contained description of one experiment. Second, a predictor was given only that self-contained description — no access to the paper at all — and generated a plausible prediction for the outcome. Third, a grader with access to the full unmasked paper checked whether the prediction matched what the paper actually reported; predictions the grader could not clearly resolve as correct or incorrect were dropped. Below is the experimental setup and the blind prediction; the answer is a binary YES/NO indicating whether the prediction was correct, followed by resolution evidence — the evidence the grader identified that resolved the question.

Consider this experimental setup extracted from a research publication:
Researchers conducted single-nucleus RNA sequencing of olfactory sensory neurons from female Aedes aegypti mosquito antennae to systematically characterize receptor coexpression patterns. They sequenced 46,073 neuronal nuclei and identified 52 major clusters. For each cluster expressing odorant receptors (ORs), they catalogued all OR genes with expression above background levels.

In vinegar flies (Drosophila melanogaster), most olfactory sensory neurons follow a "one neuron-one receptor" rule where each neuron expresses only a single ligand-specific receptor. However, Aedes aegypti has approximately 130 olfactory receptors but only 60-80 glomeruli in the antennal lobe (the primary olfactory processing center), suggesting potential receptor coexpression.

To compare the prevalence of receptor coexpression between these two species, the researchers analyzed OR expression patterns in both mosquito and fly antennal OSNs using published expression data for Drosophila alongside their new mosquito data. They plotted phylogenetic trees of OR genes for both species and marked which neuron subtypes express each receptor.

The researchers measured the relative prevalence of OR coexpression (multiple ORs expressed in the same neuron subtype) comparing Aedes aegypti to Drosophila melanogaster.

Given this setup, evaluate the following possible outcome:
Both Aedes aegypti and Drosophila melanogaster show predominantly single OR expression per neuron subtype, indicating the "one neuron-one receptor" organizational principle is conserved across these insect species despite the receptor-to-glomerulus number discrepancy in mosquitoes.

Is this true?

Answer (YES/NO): NO